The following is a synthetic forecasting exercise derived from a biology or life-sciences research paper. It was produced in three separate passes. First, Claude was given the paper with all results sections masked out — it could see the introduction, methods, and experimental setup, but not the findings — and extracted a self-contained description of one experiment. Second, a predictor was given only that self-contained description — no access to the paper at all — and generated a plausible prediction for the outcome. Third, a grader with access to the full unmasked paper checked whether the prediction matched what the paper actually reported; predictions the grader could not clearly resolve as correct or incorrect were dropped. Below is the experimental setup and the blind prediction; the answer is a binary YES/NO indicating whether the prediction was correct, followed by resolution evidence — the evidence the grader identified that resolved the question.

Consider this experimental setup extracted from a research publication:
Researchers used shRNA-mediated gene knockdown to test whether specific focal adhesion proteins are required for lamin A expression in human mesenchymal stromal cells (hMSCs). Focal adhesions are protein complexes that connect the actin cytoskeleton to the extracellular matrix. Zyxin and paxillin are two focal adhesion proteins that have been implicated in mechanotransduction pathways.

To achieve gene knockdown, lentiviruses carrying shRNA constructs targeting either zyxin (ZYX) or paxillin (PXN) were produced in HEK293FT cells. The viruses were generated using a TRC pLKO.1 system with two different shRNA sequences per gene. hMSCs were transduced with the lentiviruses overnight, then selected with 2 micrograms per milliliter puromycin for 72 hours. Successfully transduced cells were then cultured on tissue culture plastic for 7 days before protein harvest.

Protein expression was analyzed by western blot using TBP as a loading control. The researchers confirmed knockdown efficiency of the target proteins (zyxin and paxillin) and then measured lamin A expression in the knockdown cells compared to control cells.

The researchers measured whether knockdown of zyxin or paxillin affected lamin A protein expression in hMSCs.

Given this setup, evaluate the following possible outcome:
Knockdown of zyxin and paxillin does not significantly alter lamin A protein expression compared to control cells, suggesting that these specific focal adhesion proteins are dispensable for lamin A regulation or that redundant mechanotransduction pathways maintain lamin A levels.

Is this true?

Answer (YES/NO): NO